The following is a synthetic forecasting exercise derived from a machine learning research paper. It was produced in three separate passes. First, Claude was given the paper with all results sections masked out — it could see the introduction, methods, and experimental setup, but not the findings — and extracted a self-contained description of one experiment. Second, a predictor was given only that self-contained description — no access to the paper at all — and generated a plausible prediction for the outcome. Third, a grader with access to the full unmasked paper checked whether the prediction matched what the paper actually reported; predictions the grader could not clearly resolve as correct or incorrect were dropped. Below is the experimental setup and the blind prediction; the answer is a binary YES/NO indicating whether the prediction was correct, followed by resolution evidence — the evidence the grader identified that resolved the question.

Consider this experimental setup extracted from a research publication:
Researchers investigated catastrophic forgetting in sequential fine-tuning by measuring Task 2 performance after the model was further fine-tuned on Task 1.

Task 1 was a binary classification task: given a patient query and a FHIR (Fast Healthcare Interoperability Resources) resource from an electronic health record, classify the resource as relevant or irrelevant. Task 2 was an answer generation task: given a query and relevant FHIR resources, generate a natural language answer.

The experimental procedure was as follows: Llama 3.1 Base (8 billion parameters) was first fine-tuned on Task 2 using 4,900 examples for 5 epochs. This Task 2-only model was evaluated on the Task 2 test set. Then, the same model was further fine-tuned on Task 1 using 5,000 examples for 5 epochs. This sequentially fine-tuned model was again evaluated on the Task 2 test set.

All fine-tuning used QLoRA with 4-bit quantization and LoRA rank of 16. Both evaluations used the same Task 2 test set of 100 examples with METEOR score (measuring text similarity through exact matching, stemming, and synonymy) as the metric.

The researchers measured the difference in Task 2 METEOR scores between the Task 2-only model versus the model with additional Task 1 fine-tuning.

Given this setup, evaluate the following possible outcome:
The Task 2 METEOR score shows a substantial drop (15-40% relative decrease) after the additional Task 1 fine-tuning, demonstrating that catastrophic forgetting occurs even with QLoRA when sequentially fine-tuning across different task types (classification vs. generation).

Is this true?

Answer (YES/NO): NO